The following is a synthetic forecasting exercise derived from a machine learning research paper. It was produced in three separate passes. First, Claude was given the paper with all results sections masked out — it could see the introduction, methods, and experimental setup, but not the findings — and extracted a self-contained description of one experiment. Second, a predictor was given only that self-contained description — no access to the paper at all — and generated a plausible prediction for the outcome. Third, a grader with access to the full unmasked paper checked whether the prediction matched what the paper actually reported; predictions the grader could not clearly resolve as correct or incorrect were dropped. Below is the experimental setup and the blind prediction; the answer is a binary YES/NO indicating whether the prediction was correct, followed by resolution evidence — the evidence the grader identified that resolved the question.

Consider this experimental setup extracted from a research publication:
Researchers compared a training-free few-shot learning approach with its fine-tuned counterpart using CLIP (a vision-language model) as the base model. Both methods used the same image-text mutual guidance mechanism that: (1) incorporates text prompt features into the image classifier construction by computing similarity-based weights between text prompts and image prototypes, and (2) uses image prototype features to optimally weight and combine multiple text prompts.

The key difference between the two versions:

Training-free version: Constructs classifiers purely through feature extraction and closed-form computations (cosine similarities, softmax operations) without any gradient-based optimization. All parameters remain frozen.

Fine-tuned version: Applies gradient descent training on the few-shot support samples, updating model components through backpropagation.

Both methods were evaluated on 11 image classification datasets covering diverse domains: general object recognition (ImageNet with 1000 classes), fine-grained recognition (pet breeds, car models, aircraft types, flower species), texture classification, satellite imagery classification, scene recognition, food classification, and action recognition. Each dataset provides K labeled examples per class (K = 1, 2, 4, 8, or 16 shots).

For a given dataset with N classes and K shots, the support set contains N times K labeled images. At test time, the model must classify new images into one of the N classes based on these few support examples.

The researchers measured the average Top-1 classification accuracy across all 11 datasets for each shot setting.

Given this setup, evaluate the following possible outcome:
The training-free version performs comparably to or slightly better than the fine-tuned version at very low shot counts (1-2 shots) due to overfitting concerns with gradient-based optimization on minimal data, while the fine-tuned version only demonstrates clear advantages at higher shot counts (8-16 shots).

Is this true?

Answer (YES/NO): NO